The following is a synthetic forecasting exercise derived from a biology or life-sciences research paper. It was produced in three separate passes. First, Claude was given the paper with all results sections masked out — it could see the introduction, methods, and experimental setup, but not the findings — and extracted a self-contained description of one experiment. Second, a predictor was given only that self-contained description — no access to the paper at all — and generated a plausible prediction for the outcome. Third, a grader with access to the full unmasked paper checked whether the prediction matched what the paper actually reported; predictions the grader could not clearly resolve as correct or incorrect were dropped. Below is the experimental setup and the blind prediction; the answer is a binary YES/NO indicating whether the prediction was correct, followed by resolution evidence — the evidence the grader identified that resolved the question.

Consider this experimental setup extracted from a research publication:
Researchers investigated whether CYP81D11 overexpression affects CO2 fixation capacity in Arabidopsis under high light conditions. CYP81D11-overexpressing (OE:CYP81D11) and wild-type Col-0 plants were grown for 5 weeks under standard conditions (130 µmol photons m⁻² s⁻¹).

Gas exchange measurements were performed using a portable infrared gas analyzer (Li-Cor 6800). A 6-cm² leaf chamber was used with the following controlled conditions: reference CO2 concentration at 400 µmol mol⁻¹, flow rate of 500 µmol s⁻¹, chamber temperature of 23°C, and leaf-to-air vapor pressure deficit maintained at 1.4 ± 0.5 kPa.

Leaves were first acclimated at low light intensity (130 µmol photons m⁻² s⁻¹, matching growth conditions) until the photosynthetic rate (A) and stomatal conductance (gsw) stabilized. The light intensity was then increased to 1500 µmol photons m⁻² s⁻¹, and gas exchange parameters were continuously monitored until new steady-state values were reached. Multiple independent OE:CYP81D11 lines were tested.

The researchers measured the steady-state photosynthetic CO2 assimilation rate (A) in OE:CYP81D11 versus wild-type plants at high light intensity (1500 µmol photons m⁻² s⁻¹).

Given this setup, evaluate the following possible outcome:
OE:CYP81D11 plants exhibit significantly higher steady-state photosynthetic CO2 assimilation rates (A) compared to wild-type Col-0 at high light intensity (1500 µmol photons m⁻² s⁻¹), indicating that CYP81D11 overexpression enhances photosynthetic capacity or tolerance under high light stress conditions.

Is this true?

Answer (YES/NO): YES